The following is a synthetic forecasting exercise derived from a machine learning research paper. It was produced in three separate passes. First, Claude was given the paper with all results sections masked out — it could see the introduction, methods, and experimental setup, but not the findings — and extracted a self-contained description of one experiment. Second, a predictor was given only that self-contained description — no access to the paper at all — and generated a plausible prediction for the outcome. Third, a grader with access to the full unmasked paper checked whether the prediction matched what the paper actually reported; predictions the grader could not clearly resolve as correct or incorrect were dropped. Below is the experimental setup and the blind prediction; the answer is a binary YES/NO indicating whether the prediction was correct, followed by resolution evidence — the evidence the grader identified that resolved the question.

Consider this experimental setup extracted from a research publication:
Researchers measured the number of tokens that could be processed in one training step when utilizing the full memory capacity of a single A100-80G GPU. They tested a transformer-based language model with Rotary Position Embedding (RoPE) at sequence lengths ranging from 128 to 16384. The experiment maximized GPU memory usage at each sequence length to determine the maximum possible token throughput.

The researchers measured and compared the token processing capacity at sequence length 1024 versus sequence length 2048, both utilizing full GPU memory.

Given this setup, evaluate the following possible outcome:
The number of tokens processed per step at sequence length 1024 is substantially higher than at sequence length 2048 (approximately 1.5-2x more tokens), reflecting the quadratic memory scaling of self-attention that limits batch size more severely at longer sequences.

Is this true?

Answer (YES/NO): NO